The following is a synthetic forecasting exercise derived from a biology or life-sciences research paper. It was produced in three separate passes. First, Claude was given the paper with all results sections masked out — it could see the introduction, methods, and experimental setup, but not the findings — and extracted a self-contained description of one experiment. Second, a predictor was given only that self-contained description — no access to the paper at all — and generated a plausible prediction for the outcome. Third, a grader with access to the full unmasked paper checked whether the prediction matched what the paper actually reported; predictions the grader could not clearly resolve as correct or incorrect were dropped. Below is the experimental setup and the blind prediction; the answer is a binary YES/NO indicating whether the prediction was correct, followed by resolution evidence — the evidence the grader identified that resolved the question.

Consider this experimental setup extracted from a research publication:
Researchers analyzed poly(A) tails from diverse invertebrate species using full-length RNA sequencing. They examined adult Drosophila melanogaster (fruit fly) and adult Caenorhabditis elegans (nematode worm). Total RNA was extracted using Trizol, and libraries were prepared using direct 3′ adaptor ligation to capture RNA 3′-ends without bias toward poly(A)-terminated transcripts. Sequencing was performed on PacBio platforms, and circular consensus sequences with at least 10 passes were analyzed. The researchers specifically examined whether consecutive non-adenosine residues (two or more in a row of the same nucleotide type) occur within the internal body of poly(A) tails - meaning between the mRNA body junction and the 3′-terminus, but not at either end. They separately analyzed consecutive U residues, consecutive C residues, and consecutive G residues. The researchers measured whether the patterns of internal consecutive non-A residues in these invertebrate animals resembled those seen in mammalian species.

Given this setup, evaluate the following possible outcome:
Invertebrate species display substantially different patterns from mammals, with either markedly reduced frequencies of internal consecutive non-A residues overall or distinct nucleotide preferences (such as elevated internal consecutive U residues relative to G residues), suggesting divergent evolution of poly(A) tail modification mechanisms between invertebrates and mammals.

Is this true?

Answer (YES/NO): NO